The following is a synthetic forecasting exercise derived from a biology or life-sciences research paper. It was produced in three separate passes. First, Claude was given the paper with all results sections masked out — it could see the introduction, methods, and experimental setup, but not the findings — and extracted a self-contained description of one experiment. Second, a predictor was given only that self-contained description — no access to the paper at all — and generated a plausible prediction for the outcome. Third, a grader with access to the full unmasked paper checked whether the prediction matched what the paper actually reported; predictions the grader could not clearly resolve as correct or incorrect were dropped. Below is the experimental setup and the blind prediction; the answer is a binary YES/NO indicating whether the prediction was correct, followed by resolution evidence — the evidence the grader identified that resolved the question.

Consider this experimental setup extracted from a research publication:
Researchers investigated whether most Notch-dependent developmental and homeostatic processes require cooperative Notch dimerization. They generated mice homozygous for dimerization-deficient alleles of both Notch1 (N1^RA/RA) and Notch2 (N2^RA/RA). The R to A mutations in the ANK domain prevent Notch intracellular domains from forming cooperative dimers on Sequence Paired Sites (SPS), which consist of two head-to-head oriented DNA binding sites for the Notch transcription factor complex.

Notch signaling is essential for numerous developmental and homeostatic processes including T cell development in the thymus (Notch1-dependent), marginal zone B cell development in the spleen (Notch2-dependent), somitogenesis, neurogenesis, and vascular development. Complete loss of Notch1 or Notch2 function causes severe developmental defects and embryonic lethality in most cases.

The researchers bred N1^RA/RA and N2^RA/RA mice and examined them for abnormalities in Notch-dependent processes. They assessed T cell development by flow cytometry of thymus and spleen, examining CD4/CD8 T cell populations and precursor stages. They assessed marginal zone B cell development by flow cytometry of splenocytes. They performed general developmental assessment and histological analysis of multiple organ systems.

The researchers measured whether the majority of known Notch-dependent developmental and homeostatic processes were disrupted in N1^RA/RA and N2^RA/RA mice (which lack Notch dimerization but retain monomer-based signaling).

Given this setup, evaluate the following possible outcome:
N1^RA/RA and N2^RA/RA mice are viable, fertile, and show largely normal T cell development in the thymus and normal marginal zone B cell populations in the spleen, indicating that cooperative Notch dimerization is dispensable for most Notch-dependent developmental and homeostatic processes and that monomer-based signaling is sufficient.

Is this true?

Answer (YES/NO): YES